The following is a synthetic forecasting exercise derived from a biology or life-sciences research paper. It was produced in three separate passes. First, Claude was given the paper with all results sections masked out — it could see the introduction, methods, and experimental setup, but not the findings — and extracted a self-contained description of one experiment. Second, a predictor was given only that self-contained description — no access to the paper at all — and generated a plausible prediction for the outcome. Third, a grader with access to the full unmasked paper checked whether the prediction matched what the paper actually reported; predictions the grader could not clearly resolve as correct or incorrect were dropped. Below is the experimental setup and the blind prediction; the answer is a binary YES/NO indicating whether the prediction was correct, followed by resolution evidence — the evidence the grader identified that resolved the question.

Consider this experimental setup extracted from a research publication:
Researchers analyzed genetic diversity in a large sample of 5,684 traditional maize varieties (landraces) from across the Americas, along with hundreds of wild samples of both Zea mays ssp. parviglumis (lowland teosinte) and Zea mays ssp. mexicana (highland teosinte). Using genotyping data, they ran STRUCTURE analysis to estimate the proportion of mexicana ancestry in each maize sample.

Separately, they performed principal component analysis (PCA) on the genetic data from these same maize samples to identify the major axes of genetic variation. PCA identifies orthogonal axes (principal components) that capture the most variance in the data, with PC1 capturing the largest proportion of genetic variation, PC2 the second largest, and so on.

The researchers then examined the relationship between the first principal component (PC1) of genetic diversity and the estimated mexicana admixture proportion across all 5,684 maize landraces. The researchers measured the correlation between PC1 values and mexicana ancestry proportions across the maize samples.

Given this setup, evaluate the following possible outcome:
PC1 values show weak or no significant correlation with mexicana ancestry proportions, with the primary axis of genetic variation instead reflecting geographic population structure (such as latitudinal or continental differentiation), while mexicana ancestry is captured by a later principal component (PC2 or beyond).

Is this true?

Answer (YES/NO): NO